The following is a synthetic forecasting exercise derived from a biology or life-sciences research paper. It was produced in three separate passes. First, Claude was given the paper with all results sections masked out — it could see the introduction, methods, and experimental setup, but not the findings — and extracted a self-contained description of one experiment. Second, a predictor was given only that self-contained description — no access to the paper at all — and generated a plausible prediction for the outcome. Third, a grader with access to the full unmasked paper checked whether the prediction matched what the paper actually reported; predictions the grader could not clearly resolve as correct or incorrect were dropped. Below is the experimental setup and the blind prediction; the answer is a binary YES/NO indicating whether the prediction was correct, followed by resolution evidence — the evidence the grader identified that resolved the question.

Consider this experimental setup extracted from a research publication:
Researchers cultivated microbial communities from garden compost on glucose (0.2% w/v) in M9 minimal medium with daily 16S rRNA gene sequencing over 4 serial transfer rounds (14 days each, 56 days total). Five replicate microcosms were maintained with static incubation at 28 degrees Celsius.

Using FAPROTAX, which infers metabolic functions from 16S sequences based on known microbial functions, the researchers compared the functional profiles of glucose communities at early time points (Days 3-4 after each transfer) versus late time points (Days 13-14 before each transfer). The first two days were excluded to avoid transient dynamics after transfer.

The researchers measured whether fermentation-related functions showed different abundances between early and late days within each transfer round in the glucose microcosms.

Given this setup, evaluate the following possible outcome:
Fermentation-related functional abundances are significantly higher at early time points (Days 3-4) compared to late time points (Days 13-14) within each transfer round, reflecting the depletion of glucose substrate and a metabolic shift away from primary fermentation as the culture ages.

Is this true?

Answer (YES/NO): YES